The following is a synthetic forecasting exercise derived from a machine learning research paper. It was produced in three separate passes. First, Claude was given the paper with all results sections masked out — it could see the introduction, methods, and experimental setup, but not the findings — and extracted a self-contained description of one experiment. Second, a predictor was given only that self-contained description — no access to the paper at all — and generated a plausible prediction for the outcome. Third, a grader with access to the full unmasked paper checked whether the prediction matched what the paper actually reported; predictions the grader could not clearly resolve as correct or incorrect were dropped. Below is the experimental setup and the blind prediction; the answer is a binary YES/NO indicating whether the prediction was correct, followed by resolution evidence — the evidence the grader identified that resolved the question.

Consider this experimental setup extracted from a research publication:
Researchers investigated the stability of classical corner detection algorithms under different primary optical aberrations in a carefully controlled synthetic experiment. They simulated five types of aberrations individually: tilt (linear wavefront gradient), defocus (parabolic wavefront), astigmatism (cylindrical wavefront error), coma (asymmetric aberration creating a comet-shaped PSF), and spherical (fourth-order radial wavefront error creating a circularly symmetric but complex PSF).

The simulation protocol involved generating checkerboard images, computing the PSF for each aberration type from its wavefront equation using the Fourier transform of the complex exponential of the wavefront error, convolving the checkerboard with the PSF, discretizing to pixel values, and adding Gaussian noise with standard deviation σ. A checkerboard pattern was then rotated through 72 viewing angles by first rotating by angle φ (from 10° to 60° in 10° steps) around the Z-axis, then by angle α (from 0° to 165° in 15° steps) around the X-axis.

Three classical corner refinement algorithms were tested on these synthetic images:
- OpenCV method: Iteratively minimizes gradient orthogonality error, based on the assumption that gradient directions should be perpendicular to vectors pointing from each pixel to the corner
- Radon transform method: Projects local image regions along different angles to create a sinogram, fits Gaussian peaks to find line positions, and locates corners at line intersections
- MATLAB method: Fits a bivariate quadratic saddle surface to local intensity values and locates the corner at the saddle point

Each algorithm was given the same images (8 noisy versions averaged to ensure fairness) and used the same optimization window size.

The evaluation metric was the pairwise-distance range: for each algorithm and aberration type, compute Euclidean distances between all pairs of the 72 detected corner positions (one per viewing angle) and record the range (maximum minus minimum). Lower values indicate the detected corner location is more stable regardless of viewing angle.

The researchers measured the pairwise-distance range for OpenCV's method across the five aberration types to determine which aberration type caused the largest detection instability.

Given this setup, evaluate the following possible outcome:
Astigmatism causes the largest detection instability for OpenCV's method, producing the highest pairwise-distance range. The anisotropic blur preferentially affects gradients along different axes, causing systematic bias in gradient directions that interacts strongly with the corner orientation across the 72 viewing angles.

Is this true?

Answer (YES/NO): NO